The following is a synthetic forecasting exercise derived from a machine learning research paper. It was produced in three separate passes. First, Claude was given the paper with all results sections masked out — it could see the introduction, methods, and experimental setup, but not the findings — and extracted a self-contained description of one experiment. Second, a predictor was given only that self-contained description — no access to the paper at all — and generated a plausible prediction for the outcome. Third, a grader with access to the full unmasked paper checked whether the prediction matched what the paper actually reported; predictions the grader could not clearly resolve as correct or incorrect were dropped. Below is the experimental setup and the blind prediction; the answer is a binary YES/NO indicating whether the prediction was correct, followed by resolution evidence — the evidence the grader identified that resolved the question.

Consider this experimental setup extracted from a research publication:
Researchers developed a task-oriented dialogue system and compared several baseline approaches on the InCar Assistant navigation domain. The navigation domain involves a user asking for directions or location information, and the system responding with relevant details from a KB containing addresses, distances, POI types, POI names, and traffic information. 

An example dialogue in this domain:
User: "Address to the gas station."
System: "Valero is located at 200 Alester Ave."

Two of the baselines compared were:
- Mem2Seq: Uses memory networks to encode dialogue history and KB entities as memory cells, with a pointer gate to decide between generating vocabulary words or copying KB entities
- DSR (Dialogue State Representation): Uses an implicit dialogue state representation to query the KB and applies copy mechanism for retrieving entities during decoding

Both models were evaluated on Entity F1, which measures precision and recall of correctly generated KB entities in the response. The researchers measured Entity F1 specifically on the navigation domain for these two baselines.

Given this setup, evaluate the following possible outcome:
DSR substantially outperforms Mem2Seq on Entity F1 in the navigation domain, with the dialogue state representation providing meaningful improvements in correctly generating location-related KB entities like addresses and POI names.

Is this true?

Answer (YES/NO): YES